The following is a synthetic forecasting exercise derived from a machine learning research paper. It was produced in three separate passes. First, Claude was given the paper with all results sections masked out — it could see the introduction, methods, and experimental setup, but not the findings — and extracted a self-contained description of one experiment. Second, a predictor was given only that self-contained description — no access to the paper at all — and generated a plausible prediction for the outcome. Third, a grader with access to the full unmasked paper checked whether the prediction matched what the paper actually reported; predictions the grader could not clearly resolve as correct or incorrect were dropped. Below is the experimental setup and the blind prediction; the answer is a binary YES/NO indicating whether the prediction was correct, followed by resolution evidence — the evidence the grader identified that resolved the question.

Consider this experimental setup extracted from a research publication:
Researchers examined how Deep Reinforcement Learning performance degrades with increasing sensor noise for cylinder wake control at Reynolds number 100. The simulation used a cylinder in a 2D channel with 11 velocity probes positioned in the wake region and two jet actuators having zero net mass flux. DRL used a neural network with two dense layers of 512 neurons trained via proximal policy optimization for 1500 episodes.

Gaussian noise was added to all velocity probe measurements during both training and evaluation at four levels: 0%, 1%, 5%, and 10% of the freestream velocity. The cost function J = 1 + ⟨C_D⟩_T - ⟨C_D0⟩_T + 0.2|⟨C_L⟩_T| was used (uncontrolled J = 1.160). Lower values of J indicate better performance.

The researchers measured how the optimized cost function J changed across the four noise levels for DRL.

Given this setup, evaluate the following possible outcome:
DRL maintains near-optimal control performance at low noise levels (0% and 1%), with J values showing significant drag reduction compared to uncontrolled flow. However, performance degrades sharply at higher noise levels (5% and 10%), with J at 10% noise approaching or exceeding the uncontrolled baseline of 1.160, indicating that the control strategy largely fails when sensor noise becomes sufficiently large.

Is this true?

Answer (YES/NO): NO